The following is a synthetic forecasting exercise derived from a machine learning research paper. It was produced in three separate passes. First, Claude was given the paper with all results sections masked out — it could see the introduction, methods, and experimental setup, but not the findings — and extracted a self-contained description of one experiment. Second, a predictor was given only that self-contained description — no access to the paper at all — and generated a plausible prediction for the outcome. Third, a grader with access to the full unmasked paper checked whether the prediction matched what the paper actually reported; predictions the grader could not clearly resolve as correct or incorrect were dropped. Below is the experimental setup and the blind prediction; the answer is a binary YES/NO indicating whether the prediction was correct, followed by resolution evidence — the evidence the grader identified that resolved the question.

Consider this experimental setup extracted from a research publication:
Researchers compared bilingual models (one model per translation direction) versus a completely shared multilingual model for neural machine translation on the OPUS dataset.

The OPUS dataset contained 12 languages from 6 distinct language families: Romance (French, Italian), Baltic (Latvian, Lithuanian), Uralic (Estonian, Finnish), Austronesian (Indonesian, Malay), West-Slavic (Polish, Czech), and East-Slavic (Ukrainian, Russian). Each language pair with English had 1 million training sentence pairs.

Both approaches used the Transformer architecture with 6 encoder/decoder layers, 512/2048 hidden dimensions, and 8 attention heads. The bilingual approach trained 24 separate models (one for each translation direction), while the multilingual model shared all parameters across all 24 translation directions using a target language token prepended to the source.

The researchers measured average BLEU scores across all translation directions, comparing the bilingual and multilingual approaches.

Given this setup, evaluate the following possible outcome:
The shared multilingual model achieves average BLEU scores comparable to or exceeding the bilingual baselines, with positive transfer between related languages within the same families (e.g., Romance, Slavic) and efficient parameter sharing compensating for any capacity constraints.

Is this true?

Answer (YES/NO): YES